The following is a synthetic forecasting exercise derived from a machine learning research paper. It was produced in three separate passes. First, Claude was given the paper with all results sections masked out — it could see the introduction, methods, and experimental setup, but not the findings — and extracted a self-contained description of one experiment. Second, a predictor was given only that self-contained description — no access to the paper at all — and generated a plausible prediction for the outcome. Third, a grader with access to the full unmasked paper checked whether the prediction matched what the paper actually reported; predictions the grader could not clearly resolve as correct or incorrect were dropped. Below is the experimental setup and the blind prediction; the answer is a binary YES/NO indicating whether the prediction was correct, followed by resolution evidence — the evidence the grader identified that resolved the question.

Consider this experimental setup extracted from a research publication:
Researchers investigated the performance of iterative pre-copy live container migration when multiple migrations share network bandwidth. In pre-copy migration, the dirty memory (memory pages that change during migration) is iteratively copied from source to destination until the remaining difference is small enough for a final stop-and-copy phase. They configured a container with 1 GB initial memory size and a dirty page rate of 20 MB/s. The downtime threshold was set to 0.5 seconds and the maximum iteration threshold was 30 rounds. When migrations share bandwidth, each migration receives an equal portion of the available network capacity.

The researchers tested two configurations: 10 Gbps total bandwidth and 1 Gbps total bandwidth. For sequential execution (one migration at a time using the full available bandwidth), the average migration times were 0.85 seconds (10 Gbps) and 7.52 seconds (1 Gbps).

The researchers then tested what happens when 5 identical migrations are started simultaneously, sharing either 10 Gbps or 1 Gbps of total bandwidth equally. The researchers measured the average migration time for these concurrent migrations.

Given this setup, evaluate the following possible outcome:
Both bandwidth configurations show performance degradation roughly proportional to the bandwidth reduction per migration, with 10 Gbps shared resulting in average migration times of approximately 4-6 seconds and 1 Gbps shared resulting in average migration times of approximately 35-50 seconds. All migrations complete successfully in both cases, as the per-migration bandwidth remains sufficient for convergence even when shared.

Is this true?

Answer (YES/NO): NO